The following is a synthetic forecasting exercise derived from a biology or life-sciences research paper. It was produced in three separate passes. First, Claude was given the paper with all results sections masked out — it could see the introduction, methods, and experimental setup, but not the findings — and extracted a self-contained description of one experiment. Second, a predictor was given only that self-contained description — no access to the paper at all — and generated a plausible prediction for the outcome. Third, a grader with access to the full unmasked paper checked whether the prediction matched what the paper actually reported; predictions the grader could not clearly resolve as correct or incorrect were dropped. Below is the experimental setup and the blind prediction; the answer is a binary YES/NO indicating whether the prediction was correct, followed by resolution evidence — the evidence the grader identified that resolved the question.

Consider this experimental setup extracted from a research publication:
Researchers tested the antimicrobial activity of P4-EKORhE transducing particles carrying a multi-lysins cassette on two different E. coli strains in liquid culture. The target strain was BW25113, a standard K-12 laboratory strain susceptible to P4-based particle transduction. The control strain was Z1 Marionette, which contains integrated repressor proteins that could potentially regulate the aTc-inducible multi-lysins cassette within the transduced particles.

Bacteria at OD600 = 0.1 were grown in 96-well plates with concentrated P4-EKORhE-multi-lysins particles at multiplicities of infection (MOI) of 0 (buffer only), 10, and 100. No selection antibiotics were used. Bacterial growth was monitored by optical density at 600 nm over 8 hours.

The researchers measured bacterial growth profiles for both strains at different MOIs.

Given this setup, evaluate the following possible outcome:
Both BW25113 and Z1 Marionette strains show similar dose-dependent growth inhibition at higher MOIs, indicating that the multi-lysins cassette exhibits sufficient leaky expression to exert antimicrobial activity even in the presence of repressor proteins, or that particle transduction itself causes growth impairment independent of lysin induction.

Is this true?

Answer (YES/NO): NO